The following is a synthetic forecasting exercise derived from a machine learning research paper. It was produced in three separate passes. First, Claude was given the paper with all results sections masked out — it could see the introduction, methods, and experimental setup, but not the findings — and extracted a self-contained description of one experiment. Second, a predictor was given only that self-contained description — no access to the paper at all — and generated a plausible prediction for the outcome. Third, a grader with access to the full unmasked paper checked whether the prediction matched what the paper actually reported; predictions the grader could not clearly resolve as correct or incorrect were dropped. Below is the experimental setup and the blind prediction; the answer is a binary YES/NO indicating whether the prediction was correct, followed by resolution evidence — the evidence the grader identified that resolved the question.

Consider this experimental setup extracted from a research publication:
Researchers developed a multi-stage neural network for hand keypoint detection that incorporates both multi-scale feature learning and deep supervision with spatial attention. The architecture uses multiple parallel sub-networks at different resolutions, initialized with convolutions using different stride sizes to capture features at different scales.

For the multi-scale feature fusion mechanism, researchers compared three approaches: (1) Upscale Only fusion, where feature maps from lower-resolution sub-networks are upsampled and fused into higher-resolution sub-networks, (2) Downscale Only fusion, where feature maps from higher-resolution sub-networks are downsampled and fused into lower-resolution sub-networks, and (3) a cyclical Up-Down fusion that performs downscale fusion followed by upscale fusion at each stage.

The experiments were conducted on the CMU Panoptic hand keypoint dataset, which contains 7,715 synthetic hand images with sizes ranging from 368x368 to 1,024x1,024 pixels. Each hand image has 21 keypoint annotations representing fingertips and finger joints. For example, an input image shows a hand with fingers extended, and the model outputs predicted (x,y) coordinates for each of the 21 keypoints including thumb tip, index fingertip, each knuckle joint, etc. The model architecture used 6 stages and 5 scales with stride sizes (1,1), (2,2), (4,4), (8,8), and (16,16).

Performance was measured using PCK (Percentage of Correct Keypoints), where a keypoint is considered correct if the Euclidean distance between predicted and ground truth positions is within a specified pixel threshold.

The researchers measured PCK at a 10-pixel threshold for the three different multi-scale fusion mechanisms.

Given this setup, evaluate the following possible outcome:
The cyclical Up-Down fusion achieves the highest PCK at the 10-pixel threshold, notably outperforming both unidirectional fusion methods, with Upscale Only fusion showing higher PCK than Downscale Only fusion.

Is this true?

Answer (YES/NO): YES